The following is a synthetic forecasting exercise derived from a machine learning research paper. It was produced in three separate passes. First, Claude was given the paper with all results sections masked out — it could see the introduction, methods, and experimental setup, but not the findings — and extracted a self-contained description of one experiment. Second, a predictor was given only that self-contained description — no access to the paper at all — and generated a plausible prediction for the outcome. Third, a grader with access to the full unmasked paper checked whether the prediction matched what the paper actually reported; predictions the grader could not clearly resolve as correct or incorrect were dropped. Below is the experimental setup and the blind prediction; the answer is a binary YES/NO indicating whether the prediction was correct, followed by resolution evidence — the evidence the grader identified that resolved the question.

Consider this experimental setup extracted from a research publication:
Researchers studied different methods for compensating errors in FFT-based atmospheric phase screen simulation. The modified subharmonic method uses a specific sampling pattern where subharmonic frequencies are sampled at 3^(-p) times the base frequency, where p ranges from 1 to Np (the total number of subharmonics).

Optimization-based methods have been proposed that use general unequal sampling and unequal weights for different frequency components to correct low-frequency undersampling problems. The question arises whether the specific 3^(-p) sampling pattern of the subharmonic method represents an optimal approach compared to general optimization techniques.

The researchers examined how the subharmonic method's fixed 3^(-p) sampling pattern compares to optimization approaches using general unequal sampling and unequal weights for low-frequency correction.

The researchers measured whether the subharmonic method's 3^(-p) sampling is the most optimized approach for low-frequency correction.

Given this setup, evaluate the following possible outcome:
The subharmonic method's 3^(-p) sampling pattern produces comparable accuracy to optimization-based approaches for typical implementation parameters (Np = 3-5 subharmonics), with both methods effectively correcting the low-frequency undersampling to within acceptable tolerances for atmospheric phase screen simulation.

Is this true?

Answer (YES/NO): NO